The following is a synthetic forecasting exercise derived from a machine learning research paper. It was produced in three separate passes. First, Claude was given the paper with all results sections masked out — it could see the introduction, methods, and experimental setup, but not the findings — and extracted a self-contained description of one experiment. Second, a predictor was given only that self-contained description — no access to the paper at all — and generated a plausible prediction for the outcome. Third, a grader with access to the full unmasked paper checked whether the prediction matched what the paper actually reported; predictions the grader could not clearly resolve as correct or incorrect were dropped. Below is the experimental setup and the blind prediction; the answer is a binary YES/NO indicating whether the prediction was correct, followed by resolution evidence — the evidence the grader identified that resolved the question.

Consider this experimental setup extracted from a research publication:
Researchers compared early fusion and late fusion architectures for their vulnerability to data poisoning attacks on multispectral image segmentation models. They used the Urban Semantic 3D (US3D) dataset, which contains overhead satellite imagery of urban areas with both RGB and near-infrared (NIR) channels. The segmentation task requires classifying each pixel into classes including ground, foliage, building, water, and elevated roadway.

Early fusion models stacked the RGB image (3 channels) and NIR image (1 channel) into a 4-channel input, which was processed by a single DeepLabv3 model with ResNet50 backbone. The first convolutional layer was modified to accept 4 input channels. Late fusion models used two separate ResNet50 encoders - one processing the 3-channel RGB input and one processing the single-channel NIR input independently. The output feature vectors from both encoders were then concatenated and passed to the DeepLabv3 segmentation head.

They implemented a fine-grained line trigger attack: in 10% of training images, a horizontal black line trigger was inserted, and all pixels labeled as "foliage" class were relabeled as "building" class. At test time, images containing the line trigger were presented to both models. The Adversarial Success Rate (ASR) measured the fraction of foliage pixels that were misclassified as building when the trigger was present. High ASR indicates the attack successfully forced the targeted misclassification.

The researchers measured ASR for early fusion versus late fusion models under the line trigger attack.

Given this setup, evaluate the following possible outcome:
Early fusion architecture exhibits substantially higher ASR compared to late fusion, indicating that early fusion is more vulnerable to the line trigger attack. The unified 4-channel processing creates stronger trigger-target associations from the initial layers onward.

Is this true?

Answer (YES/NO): NO